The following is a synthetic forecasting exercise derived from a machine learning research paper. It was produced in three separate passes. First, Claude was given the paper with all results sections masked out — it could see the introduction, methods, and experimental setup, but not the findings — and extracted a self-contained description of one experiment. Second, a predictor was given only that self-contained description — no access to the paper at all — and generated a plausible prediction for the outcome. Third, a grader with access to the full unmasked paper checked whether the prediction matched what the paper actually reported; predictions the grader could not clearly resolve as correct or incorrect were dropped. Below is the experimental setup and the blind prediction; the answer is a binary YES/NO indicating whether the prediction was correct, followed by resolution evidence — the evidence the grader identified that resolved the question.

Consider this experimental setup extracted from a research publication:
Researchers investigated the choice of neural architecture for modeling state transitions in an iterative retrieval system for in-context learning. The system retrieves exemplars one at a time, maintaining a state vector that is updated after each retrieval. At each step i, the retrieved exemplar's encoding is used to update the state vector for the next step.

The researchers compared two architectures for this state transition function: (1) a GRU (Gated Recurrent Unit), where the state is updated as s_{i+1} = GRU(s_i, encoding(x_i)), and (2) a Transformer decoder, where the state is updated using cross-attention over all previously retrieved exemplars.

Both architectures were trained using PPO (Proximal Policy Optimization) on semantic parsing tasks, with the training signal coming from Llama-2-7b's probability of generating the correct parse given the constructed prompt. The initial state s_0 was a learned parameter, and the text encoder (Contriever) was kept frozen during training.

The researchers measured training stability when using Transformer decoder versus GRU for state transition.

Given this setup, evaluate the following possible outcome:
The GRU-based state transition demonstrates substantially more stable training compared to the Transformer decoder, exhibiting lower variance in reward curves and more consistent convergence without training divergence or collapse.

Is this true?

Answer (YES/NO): NO